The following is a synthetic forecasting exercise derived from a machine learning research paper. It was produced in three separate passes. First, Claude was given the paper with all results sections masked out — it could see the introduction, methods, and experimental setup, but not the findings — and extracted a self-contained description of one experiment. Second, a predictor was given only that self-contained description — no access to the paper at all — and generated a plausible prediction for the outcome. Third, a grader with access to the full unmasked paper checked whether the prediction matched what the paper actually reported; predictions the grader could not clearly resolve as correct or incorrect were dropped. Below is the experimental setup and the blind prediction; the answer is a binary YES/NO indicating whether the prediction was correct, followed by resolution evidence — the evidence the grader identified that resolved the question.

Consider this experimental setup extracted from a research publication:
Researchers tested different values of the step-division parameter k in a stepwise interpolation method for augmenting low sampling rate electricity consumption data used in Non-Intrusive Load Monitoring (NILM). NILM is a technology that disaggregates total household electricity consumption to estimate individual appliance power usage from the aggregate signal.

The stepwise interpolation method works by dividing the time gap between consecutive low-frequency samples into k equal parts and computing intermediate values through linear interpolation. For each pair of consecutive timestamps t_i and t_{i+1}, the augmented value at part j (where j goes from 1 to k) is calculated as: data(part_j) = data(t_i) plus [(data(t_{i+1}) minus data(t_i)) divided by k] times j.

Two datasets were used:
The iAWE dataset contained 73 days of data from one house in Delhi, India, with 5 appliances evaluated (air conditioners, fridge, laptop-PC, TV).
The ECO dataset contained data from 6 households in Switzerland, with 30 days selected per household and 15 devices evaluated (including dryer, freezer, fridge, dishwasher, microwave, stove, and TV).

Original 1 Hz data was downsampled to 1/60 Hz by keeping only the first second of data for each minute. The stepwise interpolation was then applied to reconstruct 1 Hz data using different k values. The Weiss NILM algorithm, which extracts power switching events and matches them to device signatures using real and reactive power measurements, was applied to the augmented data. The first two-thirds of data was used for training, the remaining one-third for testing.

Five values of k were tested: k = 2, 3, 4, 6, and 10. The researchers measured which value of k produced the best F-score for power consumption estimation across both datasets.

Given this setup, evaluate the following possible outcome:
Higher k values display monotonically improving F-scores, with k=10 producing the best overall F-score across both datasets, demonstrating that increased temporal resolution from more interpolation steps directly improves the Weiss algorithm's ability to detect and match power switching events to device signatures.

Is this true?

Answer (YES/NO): NO